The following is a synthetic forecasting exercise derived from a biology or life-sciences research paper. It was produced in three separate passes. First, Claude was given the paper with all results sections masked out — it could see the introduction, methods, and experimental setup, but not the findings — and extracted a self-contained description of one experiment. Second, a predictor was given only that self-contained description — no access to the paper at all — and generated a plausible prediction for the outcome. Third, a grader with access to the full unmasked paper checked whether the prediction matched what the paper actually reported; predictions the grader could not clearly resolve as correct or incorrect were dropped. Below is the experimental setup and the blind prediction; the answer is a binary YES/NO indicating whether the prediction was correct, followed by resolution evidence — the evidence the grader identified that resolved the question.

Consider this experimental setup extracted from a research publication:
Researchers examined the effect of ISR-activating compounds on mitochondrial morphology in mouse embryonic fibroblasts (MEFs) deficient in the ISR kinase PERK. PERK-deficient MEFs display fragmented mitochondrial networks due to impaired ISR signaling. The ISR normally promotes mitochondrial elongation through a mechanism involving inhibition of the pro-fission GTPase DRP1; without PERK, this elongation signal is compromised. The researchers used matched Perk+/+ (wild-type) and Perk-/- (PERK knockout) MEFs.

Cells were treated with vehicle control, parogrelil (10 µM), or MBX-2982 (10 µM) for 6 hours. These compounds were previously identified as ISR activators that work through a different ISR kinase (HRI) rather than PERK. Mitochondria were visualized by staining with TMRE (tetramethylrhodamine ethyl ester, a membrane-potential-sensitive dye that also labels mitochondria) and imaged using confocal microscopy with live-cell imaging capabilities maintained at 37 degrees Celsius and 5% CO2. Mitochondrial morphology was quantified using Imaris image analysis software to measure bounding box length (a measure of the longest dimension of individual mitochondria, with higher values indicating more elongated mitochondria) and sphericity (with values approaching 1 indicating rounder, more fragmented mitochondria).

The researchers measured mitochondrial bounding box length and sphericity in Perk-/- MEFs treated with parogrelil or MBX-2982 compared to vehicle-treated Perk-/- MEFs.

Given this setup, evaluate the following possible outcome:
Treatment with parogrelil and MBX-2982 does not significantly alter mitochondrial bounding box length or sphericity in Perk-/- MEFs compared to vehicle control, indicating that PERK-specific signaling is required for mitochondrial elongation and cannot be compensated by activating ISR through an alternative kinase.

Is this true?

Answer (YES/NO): NO